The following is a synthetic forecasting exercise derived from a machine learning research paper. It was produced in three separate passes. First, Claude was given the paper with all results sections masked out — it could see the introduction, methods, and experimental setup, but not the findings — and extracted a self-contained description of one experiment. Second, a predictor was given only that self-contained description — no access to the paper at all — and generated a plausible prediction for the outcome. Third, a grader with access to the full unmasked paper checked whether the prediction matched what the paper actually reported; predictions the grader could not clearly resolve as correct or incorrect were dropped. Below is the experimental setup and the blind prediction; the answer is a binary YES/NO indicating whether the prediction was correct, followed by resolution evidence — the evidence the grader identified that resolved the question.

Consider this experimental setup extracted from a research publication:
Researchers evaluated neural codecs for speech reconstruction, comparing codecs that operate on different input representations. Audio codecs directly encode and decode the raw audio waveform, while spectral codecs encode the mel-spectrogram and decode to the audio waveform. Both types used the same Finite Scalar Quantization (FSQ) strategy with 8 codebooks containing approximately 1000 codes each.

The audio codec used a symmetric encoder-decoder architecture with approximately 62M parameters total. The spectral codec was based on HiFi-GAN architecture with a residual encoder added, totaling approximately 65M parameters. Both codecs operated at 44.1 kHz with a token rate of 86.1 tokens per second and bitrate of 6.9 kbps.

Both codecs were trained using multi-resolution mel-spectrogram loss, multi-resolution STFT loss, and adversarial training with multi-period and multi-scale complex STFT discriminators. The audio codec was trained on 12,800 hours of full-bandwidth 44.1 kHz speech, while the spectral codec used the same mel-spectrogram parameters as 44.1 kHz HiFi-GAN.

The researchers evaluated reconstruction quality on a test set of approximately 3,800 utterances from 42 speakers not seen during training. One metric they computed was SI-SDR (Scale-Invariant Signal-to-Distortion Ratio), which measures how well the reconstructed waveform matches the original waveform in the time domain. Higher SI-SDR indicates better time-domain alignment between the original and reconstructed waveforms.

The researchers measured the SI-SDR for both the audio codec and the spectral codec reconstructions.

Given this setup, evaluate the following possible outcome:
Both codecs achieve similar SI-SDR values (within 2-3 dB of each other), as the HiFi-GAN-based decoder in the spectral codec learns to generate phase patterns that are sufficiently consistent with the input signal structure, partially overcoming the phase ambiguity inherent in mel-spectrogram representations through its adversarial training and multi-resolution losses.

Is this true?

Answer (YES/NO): NO